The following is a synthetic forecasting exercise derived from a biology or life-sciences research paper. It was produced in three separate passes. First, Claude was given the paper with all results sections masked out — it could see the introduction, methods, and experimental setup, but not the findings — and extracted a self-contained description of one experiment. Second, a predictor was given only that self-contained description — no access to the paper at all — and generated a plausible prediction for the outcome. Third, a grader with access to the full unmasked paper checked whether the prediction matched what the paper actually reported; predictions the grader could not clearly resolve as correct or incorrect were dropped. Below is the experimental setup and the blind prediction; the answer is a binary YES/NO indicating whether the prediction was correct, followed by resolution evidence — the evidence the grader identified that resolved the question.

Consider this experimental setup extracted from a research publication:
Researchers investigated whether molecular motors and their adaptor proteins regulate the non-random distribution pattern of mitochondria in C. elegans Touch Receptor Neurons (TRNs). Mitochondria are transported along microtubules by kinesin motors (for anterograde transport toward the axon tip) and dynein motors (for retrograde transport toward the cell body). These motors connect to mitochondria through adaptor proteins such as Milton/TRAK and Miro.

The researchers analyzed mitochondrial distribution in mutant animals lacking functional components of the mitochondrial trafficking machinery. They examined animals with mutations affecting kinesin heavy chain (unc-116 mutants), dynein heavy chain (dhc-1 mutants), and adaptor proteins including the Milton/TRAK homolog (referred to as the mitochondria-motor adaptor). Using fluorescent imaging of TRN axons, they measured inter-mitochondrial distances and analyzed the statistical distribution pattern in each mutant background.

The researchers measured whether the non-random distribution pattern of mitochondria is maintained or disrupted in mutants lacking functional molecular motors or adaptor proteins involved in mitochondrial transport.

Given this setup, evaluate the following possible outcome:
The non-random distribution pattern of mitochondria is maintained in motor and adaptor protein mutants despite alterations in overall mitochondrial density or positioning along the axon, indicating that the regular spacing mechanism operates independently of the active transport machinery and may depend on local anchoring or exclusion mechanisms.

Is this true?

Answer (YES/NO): NO